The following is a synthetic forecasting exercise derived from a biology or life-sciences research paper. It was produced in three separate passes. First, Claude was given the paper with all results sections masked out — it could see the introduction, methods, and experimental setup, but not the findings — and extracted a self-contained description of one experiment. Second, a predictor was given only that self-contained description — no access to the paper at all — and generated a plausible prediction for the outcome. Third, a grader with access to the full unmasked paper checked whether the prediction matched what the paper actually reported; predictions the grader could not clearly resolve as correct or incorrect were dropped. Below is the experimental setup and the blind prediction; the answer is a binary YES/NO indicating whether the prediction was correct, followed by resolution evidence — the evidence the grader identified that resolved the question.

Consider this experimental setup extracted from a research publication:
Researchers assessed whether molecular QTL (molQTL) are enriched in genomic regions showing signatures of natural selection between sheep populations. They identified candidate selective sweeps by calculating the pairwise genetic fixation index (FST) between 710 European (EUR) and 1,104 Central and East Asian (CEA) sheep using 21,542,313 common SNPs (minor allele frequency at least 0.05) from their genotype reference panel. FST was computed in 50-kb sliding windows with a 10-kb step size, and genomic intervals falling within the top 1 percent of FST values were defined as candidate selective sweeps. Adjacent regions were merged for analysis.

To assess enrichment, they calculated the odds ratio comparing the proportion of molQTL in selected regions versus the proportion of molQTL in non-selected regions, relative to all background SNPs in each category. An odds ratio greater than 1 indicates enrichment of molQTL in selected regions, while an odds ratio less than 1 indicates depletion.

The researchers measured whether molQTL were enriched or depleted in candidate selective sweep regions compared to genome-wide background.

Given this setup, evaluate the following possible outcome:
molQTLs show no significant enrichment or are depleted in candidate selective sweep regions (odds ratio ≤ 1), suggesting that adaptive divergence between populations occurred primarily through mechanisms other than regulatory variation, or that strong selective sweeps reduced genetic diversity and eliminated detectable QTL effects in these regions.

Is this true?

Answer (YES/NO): NO